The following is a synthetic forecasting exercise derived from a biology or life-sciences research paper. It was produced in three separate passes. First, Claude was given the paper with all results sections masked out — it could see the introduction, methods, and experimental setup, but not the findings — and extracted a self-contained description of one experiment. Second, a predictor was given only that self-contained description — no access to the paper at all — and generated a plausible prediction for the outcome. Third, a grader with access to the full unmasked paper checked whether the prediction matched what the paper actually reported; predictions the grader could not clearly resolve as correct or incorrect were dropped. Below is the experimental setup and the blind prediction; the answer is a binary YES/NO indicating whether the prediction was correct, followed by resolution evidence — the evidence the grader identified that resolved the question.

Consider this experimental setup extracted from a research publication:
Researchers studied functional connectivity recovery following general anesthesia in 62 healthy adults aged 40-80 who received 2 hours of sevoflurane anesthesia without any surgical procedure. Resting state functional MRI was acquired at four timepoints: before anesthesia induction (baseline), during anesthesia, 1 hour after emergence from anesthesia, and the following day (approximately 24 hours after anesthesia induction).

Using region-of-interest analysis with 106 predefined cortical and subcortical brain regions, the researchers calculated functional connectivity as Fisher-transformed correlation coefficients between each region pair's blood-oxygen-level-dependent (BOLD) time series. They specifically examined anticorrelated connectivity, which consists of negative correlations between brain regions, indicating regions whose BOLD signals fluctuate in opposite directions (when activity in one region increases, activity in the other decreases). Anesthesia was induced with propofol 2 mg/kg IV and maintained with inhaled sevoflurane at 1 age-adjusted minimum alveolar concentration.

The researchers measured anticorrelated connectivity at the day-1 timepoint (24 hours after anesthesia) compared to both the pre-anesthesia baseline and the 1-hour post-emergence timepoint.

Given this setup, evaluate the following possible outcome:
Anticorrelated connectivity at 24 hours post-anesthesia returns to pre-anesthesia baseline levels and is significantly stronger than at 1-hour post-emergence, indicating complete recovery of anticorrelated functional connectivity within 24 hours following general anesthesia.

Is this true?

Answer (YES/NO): YES